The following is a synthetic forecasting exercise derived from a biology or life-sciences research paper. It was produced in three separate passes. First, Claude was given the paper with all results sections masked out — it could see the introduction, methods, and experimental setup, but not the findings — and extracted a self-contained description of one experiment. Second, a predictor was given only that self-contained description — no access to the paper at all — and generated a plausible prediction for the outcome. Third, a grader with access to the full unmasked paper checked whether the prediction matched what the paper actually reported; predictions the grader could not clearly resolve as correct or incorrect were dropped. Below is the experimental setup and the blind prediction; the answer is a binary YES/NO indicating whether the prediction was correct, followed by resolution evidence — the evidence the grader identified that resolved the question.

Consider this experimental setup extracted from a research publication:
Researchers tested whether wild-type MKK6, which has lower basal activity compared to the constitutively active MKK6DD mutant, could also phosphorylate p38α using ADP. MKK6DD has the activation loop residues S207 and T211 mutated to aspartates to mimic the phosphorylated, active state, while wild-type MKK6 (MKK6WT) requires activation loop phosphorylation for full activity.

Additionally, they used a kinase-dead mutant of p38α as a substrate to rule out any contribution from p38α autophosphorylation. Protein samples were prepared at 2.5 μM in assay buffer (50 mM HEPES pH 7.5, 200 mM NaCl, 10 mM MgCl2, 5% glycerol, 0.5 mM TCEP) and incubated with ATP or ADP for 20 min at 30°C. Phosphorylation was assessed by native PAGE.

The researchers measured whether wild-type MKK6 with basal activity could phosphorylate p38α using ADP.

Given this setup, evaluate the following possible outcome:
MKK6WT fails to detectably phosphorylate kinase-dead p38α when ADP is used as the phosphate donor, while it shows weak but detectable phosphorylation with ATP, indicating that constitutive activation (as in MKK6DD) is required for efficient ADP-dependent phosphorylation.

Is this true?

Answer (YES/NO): NO